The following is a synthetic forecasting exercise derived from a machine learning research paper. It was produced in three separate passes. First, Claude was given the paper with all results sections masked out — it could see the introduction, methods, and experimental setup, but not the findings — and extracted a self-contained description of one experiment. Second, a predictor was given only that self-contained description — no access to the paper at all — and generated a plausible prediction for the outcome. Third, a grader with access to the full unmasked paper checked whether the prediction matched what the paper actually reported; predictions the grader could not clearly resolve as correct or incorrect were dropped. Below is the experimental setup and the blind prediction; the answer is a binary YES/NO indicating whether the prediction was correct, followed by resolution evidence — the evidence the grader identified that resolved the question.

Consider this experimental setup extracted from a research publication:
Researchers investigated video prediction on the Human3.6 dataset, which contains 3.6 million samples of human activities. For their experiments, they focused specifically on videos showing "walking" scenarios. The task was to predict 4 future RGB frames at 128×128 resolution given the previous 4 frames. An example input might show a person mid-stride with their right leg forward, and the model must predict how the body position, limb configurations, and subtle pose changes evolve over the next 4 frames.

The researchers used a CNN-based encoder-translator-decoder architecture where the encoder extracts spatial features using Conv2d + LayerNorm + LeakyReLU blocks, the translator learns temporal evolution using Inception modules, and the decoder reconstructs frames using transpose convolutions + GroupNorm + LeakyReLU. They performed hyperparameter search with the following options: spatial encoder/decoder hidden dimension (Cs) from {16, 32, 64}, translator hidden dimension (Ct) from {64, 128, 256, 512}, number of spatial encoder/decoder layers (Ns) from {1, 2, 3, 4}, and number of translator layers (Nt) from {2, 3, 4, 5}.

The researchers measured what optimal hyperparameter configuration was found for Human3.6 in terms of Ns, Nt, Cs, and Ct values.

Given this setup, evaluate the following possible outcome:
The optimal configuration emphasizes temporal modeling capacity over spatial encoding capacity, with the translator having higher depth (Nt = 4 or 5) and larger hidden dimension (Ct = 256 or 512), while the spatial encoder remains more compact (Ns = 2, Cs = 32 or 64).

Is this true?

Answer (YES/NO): NO